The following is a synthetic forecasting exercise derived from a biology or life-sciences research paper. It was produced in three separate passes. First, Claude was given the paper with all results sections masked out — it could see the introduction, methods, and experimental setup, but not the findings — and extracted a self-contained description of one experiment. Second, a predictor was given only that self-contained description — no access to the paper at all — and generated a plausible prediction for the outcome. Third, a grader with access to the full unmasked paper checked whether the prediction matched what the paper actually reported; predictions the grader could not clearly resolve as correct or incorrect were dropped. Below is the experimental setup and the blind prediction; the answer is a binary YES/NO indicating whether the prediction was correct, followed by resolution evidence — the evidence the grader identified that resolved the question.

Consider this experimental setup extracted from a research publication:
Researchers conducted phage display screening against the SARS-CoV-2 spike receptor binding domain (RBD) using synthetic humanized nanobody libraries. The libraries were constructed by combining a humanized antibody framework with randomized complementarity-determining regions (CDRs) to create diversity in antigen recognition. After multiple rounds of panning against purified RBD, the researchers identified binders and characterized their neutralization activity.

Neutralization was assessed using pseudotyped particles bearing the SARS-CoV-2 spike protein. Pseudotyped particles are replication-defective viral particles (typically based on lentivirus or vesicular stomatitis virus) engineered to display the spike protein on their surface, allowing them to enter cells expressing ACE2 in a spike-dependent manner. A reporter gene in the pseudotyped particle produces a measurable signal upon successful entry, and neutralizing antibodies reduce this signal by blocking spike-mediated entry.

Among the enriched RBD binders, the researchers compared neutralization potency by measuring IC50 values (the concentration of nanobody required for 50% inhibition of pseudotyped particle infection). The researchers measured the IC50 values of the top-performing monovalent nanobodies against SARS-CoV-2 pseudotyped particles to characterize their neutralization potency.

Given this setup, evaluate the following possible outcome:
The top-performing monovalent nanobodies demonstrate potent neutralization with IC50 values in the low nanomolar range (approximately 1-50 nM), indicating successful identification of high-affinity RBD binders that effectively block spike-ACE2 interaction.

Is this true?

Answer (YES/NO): NO